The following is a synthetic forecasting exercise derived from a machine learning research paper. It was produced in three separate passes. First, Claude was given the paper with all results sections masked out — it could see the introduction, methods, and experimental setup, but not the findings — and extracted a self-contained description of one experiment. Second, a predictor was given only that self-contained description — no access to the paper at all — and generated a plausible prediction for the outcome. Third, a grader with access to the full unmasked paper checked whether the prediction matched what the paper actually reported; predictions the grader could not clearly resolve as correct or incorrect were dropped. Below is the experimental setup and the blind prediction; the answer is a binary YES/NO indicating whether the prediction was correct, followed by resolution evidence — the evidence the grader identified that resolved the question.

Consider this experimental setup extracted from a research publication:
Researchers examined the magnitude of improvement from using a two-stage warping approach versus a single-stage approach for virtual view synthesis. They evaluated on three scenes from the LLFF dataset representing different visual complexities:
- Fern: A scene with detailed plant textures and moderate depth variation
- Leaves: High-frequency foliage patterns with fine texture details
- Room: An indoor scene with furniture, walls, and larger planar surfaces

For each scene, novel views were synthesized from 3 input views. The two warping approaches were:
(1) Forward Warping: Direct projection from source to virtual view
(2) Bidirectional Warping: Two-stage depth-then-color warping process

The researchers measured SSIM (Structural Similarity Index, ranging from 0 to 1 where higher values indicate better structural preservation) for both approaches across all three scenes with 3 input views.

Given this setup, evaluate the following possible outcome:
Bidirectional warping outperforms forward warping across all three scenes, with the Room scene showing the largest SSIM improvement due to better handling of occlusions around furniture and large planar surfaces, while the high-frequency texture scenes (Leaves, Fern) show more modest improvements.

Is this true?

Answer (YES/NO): NO